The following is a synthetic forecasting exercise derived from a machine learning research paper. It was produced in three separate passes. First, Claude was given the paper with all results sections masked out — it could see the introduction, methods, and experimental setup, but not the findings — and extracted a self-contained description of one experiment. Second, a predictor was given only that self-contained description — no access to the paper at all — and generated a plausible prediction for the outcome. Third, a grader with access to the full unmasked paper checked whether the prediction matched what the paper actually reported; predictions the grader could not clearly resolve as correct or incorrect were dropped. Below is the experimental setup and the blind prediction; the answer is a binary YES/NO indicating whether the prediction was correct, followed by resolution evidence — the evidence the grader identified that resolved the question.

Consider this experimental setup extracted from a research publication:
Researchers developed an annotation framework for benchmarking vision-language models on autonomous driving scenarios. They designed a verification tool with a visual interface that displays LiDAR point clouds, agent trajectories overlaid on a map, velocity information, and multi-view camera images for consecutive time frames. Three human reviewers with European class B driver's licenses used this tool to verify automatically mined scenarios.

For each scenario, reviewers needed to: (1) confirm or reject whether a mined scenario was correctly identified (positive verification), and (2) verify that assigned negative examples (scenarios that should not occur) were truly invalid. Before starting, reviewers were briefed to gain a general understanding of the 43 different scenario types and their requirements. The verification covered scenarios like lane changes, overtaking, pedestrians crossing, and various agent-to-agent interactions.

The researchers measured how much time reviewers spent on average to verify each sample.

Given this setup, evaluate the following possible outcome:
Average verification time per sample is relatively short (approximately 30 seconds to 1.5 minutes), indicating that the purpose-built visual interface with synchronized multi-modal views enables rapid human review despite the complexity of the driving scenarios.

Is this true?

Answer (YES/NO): NO